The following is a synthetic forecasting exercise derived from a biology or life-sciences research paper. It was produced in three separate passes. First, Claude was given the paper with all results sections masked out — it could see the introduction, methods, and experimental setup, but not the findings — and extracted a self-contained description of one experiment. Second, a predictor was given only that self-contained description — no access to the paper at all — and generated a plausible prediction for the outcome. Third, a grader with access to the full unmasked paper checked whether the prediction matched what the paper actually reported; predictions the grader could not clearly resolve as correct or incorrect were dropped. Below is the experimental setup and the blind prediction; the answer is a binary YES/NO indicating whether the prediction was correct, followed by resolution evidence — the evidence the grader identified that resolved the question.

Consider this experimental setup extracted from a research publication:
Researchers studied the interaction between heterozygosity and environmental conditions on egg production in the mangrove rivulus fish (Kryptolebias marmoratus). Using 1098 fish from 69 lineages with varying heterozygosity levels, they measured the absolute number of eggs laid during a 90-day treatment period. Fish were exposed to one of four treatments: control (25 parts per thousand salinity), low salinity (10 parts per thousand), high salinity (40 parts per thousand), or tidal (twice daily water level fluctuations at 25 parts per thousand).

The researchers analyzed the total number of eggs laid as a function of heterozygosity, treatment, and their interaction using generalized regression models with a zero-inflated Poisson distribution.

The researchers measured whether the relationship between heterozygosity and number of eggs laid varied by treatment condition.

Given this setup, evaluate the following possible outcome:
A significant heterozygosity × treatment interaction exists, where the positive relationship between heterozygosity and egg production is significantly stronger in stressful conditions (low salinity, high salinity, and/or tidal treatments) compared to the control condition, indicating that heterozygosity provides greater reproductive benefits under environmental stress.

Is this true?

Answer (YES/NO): NO